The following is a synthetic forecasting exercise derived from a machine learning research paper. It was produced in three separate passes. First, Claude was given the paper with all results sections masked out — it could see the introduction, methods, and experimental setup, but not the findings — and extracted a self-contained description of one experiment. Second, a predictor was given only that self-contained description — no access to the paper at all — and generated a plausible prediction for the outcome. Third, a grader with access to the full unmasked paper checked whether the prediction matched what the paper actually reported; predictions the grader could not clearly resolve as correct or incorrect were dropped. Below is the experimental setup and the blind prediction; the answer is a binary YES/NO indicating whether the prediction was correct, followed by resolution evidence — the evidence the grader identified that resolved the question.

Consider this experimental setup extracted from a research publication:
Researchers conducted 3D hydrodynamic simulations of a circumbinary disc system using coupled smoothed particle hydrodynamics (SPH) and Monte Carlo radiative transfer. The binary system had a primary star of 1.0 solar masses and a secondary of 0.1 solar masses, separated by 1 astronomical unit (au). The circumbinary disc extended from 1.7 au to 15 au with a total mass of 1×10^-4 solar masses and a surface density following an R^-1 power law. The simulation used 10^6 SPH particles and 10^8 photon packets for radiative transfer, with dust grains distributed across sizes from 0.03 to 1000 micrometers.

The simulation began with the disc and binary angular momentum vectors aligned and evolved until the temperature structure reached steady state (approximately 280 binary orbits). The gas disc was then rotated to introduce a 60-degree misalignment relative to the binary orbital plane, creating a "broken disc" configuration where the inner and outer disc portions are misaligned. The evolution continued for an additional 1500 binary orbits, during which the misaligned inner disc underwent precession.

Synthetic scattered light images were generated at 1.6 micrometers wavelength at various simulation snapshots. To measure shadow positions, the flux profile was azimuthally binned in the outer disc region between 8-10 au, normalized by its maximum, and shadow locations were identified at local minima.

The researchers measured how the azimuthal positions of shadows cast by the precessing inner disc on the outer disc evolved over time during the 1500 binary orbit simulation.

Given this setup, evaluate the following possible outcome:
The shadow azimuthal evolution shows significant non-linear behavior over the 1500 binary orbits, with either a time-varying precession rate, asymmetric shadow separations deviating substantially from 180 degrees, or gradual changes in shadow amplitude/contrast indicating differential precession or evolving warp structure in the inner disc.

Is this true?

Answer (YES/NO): NO